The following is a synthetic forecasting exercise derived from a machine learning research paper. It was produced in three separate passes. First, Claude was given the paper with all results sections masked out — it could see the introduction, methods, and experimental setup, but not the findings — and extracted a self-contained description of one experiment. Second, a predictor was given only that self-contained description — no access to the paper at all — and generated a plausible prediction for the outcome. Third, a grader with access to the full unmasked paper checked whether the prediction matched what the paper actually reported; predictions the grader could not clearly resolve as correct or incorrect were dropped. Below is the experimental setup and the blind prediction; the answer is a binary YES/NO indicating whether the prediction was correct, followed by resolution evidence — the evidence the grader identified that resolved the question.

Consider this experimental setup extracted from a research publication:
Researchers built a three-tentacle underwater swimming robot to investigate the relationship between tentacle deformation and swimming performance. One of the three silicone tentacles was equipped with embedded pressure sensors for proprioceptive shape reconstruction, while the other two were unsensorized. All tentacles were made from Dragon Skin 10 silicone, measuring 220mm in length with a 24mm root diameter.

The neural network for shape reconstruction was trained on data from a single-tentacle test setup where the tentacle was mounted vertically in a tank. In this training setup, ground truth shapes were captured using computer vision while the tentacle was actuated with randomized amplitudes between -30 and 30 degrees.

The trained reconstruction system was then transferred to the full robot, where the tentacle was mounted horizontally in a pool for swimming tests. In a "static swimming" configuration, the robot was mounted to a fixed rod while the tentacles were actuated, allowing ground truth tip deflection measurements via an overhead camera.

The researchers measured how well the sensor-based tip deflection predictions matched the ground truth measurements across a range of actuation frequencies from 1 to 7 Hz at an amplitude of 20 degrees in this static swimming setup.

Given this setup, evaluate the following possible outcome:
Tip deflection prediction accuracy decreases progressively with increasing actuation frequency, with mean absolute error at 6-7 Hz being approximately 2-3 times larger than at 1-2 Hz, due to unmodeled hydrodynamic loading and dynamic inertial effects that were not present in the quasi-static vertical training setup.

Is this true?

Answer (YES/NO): NO